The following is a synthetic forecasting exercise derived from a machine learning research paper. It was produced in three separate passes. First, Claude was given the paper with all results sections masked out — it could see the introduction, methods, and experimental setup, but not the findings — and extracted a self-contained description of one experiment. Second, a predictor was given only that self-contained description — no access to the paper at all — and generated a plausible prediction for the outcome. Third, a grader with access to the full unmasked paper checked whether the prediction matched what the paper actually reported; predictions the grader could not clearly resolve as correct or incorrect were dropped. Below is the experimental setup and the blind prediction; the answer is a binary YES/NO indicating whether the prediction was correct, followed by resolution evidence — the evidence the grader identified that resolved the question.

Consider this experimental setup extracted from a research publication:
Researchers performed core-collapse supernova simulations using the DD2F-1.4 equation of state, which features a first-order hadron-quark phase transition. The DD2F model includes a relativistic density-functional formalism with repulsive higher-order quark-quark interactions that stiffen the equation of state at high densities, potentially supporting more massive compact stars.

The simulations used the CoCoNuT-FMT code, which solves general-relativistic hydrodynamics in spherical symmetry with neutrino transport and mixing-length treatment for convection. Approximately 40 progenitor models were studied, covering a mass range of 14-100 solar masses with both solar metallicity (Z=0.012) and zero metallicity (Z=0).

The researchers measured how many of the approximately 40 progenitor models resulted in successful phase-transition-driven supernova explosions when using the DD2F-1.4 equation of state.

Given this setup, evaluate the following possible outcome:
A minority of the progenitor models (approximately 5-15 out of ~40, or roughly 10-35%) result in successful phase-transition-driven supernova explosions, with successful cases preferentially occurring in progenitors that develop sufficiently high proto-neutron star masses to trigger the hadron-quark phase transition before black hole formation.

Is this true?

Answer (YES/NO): NO